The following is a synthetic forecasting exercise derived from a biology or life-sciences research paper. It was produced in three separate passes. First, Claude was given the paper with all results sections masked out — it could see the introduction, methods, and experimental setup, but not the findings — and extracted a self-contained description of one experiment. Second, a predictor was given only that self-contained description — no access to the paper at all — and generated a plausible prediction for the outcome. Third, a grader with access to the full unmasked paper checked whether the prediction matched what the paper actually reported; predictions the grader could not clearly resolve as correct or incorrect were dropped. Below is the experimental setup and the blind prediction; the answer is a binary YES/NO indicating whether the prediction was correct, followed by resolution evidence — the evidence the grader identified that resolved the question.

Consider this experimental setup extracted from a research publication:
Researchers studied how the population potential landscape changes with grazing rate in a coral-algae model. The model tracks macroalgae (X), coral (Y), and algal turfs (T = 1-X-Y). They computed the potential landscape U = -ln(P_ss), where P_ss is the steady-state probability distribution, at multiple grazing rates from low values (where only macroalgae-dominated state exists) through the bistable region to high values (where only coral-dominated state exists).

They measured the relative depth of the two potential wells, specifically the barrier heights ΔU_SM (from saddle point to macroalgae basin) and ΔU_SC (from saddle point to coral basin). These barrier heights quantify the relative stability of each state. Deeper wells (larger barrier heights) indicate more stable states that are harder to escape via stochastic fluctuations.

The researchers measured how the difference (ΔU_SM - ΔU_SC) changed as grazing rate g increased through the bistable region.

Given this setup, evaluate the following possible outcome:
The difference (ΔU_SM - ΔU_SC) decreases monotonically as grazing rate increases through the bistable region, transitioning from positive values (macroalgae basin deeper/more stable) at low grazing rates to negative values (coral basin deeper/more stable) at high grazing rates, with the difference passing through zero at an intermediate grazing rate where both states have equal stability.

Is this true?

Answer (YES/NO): YES